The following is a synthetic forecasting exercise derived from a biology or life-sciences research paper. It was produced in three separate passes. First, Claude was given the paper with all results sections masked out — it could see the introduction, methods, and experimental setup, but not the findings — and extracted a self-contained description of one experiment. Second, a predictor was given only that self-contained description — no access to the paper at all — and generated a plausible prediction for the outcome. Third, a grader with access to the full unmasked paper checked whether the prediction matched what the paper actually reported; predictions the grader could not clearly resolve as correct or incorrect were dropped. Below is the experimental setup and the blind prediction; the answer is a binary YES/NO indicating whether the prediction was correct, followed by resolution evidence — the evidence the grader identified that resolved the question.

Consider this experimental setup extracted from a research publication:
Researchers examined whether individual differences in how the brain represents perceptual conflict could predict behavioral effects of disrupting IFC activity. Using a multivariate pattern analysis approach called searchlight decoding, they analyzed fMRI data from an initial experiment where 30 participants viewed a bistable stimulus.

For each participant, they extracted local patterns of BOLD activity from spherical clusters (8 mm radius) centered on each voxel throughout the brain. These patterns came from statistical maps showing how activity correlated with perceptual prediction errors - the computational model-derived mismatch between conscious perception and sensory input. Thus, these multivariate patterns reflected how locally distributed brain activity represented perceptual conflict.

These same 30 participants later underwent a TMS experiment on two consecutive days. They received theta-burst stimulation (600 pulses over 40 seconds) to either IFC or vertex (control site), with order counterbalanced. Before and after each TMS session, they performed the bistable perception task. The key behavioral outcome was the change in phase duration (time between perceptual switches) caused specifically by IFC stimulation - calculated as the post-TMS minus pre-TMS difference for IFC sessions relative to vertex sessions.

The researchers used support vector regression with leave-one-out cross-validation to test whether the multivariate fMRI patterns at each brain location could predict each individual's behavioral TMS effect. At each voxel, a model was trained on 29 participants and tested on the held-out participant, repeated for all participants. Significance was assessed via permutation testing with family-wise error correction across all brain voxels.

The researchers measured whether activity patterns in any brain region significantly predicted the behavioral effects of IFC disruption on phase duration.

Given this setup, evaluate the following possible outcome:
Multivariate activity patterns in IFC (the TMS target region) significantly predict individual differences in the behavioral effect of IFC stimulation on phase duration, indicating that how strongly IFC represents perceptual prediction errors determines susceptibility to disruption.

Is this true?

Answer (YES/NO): YES